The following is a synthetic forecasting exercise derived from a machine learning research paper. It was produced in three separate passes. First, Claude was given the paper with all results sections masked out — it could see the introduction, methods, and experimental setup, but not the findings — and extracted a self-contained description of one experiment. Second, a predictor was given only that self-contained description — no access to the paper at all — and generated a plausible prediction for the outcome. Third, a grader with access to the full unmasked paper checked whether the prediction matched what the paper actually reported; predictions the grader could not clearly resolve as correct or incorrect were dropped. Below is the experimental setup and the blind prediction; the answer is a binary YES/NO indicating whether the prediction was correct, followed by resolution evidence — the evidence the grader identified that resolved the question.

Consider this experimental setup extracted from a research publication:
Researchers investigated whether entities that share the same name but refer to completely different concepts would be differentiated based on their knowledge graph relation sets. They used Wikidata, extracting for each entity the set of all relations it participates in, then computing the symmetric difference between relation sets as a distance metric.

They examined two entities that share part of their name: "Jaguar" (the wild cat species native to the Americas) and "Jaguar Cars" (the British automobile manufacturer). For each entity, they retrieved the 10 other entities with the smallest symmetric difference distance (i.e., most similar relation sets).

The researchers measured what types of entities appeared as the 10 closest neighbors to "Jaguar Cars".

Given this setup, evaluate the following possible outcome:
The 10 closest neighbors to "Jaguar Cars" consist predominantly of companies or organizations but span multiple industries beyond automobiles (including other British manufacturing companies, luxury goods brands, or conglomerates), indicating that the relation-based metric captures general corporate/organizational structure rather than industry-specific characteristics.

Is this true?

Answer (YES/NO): NO